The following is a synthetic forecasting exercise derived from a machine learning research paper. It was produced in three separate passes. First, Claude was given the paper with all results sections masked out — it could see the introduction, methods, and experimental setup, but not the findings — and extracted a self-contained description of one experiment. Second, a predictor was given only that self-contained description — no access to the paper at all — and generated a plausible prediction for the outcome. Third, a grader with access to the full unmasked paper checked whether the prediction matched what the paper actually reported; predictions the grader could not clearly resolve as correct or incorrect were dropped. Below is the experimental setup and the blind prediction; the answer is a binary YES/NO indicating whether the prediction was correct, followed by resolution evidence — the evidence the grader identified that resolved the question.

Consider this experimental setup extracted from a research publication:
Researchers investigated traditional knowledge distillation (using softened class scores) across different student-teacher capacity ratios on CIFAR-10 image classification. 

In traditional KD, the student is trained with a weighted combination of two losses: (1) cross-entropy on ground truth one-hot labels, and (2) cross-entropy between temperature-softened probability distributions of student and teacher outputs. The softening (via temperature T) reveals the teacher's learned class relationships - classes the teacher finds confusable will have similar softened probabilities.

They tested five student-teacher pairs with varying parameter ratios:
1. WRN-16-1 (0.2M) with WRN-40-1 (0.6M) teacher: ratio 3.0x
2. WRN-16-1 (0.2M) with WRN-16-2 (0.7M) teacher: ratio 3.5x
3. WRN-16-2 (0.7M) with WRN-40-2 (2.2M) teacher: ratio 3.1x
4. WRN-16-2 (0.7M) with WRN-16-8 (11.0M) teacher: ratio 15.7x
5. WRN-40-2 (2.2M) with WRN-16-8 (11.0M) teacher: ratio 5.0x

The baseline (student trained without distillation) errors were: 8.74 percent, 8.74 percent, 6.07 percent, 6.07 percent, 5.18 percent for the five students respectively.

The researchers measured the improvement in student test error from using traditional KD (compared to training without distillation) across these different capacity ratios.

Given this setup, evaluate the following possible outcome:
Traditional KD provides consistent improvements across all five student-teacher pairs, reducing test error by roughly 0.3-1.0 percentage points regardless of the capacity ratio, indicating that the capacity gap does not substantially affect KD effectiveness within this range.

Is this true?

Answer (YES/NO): NO